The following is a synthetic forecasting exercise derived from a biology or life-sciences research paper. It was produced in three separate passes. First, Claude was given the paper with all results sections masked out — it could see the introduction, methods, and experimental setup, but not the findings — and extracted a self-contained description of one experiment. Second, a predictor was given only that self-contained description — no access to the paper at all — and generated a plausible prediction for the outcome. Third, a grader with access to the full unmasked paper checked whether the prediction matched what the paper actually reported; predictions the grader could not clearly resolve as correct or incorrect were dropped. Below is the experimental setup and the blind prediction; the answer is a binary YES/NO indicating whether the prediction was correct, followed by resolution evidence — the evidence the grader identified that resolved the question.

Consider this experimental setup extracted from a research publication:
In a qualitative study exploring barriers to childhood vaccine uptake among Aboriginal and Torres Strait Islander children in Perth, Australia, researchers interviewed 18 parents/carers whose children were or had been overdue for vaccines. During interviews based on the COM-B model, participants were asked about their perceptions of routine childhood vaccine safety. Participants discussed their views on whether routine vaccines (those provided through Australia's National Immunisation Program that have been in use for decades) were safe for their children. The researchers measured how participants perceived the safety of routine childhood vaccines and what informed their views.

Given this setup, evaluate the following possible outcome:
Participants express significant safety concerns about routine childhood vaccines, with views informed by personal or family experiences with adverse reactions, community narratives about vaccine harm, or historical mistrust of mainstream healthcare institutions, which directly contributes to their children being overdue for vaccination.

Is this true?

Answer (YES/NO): NO